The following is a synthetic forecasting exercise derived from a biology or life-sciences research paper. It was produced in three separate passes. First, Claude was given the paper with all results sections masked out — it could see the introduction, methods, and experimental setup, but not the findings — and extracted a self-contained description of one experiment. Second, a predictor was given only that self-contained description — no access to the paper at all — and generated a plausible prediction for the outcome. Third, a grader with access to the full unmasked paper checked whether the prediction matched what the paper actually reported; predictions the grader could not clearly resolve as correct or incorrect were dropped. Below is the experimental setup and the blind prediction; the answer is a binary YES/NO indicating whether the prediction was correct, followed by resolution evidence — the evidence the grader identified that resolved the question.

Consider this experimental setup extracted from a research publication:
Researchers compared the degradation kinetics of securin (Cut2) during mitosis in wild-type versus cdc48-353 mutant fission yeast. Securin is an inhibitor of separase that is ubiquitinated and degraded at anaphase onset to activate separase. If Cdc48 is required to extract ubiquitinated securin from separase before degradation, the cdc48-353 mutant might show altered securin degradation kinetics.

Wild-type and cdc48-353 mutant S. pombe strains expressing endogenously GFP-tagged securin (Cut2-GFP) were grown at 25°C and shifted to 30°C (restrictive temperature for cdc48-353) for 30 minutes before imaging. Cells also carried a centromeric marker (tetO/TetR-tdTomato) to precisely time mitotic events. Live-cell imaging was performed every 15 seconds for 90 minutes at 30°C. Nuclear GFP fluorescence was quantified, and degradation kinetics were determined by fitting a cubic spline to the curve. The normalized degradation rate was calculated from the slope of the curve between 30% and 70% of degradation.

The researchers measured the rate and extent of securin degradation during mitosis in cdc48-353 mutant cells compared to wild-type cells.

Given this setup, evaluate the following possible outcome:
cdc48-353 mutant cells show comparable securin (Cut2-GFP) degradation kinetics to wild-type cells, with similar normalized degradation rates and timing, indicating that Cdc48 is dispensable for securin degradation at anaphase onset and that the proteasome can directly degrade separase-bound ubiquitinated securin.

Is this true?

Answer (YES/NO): YES